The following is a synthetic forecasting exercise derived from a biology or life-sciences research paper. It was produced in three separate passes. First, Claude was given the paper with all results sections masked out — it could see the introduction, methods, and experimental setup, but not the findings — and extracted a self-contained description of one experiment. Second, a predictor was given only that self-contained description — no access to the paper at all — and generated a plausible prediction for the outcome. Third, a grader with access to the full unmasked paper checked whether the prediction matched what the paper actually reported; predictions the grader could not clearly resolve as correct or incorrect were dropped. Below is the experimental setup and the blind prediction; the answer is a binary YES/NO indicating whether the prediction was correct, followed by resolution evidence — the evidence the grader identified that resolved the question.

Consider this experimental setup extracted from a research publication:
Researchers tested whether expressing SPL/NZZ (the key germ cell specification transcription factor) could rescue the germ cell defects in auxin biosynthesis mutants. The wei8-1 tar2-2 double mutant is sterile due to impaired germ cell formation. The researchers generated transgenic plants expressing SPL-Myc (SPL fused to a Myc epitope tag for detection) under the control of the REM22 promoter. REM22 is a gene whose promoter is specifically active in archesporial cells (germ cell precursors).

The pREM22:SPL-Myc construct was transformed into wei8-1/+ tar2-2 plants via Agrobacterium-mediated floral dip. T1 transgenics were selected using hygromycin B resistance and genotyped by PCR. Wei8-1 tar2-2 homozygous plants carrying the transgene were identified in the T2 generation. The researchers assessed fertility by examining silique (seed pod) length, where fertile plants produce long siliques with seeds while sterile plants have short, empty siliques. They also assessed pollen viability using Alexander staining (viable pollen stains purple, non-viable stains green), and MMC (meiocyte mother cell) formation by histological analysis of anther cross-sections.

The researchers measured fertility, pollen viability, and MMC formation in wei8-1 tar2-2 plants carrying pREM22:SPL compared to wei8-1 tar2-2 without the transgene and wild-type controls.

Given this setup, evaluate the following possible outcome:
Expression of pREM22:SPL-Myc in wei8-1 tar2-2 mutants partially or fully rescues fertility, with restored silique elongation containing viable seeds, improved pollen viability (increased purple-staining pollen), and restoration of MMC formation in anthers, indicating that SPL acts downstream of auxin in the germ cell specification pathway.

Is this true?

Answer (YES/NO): YES